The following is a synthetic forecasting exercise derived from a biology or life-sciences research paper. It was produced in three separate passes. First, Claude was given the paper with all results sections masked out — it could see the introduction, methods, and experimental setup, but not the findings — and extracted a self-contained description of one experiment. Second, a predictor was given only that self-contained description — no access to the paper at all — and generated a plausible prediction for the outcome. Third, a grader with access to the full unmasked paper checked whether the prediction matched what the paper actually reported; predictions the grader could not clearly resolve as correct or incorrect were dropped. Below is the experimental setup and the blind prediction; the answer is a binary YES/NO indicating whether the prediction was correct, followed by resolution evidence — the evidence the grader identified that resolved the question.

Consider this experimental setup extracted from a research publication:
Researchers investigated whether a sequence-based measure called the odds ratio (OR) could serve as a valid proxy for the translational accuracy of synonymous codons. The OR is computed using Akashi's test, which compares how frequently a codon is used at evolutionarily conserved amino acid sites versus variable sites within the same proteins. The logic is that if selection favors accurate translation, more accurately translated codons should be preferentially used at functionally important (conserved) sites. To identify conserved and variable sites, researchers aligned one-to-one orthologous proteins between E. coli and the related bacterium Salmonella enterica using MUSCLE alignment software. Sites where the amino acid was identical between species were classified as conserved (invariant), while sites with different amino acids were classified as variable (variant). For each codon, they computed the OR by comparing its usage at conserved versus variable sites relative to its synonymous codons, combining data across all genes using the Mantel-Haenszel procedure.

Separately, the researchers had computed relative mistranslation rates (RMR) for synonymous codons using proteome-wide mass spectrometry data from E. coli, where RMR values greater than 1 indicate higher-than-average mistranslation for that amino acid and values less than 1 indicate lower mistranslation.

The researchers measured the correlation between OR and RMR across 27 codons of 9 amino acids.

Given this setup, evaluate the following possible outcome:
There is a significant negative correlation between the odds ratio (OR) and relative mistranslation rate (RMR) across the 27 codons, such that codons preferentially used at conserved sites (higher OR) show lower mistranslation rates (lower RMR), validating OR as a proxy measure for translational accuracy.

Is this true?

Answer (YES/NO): YES